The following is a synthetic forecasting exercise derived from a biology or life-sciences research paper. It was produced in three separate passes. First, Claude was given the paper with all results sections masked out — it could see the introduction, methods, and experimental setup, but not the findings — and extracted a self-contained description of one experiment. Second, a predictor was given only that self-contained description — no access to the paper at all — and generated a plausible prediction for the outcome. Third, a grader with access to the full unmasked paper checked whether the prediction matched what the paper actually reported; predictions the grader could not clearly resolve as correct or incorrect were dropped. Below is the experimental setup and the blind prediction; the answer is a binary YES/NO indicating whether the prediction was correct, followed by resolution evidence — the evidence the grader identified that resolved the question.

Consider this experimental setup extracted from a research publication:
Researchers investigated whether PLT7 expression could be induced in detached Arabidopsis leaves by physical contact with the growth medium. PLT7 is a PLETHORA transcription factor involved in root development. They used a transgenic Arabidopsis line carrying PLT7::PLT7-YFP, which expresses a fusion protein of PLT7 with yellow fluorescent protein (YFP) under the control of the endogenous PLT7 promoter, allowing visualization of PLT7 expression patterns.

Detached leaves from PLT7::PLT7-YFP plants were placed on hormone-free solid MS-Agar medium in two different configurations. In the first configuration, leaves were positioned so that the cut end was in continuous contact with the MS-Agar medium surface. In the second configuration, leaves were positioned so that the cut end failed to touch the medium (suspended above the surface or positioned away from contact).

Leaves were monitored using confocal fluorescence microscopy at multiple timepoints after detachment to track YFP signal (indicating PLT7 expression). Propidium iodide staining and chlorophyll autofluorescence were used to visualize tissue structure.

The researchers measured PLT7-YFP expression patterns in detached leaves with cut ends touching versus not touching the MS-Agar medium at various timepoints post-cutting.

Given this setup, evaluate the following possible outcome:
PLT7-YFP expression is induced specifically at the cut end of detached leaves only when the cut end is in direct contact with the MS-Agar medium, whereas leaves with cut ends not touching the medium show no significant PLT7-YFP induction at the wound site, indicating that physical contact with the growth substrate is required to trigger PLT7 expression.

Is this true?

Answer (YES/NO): NO